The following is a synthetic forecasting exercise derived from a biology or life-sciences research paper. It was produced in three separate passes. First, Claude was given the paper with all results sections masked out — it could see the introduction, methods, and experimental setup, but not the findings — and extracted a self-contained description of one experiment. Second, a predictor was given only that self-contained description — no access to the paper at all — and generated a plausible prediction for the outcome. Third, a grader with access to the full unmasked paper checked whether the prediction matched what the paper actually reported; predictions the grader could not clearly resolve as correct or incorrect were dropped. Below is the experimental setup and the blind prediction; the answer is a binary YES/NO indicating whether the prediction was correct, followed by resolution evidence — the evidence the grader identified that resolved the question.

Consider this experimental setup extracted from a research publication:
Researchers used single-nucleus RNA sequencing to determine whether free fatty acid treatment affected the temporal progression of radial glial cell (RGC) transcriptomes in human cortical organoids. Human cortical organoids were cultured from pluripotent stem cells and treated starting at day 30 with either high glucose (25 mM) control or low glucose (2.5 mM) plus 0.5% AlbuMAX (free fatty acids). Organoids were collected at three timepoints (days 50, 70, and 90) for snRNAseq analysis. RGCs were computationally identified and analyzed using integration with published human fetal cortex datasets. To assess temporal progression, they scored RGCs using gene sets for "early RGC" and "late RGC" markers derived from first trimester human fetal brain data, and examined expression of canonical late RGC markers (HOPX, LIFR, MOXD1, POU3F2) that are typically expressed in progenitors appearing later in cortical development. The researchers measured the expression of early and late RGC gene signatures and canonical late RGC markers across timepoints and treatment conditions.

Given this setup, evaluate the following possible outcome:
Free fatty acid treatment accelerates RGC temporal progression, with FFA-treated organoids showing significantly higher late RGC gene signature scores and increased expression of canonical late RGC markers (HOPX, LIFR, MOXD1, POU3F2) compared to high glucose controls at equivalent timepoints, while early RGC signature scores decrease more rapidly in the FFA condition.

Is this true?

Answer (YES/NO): YES